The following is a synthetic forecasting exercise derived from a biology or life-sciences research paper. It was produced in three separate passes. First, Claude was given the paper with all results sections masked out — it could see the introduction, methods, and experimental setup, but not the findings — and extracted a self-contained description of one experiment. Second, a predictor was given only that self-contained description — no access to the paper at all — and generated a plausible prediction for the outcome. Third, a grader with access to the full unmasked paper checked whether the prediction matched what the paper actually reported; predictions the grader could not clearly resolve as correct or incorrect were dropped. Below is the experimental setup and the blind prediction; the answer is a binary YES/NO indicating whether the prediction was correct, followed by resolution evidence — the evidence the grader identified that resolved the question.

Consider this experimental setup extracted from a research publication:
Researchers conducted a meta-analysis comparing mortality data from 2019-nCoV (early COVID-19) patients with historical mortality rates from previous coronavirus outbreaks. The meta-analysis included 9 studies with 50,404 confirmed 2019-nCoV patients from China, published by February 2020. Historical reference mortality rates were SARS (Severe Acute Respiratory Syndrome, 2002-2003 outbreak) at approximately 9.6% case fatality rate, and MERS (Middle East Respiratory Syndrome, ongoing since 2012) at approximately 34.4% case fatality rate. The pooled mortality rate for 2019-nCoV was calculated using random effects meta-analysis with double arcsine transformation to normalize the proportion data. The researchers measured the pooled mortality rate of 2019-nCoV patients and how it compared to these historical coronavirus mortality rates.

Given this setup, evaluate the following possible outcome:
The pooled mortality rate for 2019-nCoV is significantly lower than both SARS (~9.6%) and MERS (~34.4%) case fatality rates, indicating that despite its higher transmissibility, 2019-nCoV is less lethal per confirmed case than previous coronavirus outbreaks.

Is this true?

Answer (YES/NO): YES